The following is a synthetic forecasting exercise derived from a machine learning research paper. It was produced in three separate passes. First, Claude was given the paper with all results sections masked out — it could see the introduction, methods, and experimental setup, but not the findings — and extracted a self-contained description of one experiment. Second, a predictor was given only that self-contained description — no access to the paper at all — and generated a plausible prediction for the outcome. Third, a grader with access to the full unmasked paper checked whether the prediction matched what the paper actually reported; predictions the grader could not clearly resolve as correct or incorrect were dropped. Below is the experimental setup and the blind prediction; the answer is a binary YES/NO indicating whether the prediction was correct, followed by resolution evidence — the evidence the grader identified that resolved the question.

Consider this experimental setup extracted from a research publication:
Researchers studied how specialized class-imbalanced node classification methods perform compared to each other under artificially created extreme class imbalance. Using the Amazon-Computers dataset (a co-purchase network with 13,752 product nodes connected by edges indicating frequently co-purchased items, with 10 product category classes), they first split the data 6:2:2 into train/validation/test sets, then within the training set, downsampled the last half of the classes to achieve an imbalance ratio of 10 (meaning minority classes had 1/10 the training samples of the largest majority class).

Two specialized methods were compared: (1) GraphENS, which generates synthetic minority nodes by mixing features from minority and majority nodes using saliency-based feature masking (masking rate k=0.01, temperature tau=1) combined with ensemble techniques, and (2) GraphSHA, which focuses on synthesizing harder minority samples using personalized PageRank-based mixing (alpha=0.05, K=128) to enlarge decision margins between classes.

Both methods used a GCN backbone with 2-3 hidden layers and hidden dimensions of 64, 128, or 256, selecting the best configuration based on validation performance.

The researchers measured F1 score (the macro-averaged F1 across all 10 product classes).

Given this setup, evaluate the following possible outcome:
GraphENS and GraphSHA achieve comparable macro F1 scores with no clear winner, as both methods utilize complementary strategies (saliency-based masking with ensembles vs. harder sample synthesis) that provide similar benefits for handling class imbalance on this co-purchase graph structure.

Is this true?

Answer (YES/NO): NO